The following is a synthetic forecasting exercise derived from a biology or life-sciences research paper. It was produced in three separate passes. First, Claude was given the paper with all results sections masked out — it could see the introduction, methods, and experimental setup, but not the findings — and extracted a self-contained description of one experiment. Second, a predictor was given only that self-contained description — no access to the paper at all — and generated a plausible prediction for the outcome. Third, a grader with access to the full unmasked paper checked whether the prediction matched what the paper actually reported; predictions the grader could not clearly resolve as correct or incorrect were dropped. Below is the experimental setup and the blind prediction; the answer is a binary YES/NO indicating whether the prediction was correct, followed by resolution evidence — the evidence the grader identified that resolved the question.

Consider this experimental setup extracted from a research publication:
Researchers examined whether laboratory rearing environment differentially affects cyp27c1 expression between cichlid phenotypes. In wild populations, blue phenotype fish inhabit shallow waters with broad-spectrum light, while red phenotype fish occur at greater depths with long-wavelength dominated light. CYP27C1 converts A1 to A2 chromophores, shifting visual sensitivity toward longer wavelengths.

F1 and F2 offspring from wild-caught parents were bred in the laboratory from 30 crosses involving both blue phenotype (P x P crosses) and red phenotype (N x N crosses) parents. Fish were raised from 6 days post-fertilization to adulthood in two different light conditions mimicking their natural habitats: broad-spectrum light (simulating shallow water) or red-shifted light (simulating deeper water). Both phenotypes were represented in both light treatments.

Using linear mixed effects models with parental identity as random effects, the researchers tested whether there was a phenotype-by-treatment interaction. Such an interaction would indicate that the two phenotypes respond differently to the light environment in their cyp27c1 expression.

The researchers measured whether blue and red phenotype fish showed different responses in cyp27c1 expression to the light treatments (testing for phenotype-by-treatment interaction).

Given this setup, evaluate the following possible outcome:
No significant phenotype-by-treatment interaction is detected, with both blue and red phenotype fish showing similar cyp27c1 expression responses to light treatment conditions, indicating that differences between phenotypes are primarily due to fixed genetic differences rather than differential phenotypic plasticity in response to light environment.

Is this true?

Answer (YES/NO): YES